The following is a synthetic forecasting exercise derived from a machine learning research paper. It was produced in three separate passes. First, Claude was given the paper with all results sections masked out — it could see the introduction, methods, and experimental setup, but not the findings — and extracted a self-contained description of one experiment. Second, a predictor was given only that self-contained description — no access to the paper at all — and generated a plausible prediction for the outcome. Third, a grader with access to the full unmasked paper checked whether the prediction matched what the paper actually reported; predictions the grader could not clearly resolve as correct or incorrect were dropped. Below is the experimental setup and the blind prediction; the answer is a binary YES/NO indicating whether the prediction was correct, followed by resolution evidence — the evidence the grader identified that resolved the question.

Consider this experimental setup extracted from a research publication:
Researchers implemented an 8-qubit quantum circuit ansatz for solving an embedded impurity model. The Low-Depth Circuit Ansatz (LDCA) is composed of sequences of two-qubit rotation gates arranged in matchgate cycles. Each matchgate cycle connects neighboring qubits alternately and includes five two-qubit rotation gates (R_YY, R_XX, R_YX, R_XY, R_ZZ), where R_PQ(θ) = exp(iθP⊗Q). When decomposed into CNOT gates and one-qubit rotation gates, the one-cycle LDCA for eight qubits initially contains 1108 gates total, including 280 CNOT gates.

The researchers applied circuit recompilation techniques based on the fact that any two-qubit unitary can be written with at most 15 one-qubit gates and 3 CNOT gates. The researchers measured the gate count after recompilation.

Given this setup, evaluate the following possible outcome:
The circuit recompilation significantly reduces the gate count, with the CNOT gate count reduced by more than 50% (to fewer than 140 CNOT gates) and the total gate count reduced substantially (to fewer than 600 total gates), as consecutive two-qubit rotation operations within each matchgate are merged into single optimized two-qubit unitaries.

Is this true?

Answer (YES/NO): YES